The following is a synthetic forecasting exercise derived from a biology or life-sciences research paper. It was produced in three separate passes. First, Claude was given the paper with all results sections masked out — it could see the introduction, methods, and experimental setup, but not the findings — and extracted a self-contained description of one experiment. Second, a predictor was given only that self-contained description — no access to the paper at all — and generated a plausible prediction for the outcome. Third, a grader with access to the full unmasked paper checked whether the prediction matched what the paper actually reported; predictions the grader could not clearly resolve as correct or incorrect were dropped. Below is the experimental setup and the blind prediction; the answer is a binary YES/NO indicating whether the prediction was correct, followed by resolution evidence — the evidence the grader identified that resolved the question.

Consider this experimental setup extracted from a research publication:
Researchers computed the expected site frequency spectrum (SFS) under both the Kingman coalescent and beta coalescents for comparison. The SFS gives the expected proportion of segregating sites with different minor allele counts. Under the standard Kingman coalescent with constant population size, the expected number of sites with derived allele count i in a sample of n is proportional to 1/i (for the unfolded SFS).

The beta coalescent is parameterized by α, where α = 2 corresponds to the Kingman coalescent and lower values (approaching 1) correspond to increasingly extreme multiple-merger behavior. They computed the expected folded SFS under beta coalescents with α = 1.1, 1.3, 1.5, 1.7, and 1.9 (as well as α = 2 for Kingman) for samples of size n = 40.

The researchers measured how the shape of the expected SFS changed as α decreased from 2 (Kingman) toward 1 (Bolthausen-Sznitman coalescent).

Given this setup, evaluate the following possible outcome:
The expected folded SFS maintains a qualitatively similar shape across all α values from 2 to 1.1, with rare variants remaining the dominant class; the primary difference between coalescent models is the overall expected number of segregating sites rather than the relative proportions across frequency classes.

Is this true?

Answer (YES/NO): NO